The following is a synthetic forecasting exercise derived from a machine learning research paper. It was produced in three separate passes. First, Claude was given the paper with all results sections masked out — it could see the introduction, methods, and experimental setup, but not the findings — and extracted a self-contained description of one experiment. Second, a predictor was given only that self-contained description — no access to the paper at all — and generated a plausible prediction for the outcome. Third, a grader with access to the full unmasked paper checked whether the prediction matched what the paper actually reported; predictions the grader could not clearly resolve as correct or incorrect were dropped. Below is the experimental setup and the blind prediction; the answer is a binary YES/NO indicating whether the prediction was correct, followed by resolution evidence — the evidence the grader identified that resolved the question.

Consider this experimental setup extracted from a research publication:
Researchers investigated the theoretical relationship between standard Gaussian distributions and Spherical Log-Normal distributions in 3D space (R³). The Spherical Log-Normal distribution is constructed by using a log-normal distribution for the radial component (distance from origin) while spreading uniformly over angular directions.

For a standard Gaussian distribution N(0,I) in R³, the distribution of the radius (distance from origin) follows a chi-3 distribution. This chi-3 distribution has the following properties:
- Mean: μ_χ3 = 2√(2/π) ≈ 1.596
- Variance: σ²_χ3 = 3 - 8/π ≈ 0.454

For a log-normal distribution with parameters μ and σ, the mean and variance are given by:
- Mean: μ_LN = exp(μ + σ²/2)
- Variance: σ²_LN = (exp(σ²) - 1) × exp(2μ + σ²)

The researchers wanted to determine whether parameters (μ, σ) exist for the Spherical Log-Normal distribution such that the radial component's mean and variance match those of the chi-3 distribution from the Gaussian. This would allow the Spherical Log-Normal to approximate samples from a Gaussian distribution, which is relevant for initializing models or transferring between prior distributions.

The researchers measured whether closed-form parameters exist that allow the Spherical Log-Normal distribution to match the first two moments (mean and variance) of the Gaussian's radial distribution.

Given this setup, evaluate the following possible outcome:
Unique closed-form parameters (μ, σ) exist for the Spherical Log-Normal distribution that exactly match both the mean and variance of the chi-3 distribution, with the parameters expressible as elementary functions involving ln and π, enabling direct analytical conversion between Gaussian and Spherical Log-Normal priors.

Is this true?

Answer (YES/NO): NO